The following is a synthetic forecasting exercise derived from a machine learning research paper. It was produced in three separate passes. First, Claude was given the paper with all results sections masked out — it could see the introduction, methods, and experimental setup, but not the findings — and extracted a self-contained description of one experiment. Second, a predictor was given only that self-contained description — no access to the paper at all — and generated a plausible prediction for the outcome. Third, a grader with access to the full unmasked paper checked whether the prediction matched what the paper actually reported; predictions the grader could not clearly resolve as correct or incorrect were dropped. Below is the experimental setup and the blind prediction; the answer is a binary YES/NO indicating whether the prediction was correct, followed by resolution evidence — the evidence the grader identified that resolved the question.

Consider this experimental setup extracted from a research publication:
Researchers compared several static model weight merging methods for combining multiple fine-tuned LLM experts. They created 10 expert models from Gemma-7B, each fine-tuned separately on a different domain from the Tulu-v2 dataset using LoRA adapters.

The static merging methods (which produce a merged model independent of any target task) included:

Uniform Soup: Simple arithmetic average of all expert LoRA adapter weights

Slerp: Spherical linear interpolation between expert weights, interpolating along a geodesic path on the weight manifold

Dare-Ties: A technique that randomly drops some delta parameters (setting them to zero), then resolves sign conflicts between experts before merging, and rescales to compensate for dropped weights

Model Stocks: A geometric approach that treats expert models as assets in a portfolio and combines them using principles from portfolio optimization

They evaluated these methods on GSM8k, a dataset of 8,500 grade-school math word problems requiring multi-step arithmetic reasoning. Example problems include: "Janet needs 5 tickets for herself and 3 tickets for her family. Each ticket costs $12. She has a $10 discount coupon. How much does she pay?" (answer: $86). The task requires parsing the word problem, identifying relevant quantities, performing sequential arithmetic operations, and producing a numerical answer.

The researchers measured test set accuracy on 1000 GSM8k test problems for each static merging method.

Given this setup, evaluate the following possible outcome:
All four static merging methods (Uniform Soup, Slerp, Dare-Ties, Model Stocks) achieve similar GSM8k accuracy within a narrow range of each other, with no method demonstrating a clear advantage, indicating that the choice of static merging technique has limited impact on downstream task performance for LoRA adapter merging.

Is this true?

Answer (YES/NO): NO